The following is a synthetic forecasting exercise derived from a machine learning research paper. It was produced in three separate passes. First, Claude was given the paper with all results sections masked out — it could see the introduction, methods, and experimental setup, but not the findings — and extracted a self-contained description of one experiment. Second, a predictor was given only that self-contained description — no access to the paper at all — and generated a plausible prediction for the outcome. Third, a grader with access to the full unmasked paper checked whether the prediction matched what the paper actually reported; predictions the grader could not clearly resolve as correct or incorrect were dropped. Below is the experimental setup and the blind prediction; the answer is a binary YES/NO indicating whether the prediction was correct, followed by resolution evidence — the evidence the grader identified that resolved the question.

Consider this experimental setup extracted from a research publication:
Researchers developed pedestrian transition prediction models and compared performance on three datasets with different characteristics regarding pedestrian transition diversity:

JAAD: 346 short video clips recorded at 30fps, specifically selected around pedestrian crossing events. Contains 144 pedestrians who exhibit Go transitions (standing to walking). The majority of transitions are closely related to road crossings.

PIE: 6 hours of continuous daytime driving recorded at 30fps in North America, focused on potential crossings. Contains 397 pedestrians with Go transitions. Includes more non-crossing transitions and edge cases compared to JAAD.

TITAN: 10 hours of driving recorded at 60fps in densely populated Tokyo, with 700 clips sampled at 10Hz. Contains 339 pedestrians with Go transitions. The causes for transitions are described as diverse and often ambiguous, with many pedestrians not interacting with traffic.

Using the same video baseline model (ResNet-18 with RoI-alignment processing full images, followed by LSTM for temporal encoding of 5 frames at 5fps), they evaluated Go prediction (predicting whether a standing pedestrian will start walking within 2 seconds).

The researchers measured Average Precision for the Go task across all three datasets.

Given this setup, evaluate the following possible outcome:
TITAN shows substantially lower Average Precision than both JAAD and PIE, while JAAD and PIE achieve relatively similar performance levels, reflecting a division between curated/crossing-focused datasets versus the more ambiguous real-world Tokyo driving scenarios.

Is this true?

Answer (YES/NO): NO